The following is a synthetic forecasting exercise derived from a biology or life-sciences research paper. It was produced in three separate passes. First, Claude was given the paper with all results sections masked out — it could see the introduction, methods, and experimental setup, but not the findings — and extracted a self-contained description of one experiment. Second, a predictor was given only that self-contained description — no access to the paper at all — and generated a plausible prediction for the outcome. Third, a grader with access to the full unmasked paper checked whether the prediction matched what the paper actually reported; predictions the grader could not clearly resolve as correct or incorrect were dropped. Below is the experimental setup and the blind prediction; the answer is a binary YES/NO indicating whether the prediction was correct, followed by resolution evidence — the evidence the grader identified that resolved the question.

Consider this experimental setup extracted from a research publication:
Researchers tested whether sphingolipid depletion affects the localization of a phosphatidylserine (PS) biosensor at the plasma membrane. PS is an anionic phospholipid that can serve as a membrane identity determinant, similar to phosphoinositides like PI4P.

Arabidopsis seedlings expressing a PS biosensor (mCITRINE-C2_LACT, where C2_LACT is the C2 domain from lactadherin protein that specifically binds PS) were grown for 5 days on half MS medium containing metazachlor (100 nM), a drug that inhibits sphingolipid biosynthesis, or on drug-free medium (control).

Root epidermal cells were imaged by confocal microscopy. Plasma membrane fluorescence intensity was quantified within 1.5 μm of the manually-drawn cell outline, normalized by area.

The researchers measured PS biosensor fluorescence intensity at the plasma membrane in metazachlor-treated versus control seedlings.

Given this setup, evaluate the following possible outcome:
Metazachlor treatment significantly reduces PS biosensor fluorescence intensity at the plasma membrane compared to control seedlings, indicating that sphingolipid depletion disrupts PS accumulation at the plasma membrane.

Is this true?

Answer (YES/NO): NO